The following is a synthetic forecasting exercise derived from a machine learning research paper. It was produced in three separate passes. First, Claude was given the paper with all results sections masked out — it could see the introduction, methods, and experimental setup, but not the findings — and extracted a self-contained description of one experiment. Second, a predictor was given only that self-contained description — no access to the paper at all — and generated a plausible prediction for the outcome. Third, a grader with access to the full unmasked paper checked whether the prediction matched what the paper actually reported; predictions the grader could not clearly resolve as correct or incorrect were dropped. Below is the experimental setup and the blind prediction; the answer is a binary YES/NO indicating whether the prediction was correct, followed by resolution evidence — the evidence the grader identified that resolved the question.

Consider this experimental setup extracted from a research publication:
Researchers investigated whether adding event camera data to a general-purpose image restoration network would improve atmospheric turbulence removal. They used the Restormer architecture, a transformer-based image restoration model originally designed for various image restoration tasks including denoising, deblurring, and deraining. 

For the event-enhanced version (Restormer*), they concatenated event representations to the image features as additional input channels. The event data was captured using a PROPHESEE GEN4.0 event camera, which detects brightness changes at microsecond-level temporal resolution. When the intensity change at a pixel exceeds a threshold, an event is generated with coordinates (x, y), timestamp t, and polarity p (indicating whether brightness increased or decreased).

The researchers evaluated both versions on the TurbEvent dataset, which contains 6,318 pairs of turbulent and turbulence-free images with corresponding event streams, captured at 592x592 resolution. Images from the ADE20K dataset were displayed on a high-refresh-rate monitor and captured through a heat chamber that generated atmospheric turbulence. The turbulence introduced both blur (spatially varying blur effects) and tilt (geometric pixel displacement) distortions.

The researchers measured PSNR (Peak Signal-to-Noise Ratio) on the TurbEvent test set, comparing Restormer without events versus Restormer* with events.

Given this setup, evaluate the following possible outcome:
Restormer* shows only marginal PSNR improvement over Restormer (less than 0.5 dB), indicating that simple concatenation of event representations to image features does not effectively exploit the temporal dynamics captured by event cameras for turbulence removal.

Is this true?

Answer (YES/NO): NO